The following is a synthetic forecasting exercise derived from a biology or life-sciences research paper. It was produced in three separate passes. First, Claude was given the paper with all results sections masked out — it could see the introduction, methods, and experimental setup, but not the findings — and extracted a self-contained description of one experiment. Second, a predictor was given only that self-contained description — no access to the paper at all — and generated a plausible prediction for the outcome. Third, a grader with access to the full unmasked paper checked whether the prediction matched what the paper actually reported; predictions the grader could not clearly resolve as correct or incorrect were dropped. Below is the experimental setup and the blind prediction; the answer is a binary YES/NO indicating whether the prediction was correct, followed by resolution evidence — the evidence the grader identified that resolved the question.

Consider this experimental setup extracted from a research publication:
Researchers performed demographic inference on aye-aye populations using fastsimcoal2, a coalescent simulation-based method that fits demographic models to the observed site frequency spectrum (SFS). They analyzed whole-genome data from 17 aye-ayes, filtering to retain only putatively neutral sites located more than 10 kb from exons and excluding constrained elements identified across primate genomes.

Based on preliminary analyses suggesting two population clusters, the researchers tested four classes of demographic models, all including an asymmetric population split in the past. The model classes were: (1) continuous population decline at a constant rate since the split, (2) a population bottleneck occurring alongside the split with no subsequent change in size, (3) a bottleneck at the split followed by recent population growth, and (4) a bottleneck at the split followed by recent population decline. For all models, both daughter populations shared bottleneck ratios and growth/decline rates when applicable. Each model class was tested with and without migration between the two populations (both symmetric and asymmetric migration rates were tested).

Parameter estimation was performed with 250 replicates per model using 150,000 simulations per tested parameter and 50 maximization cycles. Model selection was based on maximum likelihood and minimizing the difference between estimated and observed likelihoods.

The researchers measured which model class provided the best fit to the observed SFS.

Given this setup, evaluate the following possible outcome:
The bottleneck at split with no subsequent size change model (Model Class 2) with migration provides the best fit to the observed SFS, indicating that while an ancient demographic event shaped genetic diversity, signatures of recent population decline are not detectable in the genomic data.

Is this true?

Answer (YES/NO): NO